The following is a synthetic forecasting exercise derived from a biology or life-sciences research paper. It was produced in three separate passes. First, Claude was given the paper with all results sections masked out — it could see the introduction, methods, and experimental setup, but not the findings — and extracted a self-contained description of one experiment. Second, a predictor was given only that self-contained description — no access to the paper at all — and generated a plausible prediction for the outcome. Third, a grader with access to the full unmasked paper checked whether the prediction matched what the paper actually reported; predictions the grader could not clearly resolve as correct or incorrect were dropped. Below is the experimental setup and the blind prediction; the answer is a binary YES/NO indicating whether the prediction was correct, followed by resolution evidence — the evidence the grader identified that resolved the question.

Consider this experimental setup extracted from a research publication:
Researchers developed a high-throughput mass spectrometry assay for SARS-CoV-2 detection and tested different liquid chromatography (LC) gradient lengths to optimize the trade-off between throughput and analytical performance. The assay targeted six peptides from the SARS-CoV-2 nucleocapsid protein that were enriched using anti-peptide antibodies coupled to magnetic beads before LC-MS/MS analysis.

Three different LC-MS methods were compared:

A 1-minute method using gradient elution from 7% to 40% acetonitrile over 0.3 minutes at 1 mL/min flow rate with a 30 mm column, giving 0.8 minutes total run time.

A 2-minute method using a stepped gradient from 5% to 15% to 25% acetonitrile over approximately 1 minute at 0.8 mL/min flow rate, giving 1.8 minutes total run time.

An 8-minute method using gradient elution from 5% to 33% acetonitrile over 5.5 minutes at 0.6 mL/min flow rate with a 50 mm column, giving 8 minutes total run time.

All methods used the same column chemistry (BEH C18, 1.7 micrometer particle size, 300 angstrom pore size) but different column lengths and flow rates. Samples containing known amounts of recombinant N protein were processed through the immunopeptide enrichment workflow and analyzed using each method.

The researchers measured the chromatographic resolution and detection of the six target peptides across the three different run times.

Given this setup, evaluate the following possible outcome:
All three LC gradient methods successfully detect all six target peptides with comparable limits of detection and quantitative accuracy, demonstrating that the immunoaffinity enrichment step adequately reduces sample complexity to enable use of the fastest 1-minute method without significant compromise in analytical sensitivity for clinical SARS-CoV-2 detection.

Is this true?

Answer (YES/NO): NO